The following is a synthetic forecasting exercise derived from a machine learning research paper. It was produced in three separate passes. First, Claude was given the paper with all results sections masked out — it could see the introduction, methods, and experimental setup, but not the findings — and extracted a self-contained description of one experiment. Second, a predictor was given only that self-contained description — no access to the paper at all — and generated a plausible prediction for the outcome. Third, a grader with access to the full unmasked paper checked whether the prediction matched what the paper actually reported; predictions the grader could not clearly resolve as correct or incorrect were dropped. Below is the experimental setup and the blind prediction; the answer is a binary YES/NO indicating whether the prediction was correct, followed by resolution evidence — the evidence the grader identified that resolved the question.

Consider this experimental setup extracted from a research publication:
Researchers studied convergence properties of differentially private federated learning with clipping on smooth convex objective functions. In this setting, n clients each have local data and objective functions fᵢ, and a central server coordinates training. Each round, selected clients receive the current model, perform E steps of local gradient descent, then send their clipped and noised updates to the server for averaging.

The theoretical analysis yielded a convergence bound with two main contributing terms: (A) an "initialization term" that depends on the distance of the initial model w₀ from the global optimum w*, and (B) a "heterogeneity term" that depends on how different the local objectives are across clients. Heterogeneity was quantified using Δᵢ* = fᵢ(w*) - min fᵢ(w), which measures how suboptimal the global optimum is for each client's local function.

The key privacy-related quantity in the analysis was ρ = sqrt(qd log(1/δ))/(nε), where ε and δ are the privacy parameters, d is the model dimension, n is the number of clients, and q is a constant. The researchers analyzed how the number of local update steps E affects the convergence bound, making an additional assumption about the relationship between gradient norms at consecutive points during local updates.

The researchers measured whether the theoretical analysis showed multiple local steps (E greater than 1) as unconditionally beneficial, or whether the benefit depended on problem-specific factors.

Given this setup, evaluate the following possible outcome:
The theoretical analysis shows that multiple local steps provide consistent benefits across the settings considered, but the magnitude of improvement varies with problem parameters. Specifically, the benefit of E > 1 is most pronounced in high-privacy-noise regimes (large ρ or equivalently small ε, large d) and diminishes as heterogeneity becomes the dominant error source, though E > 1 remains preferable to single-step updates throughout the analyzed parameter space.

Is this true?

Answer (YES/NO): NO